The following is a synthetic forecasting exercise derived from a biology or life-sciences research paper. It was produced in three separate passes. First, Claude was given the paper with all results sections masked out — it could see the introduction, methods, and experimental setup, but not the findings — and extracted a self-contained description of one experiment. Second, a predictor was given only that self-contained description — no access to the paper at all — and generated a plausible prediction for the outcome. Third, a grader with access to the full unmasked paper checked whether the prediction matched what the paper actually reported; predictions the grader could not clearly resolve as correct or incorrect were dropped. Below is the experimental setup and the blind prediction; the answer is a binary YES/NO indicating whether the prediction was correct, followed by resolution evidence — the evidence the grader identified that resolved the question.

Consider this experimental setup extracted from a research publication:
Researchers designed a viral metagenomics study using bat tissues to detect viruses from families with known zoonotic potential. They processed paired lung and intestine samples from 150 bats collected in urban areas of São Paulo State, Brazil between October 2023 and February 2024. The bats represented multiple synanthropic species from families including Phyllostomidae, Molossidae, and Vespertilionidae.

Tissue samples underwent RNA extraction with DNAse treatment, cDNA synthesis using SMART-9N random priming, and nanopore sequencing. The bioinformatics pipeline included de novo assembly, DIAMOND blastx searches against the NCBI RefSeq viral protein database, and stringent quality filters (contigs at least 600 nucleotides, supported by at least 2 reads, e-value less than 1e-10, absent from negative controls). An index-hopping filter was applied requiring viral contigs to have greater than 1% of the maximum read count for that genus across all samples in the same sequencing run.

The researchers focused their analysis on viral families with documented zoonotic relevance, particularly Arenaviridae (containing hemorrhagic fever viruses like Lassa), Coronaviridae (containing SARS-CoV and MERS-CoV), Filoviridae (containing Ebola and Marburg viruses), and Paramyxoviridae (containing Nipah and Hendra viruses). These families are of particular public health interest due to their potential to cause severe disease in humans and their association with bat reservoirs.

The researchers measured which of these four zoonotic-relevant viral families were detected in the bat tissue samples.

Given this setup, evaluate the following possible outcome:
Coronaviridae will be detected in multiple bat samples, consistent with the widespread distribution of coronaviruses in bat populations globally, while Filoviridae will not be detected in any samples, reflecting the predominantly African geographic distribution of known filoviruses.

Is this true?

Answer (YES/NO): NO